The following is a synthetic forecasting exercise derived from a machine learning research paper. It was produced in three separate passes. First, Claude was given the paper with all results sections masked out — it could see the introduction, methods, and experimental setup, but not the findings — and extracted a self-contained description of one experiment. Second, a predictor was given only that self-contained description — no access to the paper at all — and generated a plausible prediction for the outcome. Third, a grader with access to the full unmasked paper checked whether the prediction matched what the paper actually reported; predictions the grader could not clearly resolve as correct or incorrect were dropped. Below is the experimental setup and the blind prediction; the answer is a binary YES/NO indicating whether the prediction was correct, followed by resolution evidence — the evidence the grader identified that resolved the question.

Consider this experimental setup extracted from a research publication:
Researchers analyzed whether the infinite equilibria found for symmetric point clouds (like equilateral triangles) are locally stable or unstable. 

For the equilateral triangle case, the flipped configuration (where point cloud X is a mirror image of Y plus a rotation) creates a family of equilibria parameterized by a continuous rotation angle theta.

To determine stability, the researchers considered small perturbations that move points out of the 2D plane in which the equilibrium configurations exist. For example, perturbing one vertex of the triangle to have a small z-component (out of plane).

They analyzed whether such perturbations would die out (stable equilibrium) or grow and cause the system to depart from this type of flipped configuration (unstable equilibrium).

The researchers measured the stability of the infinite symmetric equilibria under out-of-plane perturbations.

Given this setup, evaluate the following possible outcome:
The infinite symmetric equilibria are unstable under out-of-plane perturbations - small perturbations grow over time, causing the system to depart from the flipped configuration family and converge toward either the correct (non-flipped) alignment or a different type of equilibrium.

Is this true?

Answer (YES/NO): YES